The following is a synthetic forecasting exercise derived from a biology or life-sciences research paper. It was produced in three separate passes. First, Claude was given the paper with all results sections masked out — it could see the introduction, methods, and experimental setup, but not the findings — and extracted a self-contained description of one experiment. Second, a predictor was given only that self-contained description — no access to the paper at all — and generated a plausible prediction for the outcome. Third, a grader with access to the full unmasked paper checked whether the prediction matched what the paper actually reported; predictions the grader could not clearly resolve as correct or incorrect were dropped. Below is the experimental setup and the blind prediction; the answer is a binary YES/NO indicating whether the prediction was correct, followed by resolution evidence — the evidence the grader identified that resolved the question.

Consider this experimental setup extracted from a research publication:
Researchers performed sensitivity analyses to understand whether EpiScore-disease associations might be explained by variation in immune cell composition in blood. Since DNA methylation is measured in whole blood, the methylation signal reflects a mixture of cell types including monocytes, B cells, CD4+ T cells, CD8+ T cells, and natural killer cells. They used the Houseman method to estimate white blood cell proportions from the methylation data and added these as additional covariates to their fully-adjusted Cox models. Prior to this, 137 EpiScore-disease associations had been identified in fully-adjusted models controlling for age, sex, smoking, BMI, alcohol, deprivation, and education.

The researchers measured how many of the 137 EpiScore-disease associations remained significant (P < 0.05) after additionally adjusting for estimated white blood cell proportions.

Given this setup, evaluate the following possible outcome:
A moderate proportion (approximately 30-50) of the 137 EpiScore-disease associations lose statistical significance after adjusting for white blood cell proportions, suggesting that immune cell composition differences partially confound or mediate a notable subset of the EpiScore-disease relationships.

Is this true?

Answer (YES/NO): NO